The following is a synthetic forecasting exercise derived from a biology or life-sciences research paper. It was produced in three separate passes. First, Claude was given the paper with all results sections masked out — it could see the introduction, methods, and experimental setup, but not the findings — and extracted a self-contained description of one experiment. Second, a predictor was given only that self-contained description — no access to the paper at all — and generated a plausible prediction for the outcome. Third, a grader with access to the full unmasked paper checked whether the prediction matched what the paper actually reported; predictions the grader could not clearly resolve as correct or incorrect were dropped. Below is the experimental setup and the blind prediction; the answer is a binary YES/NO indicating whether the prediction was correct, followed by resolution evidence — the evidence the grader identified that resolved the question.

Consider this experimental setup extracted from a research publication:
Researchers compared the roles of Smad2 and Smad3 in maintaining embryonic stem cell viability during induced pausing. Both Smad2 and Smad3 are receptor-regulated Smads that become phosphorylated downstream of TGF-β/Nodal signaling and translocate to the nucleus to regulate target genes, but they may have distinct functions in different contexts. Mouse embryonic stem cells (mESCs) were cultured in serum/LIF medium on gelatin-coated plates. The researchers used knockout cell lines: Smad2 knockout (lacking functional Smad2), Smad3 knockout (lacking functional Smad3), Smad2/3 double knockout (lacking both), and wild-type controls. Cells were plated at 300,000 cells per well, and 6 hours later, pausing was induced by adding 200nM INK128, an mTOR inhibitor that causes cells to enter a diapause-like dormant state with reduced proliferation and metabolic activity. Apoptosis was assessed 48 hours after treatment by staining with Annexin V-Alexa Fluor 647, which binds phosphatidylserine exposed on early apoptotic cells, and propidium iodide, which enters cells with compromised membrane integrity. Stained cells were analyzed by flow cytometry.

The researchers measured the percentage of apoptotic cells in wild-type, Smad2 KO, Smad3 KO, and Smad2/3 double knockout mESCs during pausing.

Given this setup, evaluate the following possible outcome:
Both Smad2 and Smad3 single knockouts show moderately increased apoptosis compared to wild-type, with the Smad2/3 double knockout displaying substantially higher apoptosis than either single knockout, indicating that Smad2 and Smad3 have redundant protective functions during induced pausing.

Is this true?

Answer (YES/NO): NO